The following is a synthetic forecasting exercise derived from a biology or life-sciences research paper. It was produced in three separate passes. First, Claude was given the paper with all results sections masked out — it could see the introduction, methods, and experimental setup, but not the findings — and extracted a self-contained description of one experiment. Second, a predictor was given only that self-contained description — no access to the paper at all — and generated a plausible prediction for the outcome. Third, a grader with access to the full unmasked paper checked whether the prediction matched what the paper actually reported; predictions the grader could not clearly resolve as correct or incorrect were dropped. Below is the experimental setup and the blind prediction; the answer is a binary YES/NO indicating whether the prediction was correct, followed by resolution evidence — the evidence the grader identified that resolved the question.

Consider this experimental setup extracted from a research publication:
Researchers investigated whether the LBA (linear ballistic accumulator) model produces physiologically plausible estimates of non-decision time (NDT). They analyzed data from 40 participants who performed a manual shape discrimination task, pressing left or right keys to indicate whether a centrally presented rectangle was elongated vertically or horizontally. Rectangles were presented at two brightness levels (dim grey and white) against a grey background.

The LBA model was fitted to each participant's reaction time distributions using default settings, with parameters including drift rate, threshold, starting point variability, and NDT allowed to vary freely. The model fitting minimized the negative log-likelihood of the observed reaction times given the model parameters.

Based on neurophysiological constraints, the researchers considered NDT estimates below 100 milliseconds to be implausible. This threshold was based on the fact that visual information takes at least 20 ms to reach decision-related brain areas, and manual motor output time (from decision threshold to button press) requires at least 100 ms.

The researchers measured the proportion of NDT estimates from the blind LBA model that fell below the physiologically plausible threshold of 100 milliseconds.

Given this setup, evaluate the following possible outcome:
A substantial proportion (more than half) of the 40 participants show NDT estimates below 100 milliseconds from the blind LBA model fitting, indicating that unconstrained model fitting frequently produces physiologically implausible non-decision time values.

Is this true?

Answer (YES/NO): YES